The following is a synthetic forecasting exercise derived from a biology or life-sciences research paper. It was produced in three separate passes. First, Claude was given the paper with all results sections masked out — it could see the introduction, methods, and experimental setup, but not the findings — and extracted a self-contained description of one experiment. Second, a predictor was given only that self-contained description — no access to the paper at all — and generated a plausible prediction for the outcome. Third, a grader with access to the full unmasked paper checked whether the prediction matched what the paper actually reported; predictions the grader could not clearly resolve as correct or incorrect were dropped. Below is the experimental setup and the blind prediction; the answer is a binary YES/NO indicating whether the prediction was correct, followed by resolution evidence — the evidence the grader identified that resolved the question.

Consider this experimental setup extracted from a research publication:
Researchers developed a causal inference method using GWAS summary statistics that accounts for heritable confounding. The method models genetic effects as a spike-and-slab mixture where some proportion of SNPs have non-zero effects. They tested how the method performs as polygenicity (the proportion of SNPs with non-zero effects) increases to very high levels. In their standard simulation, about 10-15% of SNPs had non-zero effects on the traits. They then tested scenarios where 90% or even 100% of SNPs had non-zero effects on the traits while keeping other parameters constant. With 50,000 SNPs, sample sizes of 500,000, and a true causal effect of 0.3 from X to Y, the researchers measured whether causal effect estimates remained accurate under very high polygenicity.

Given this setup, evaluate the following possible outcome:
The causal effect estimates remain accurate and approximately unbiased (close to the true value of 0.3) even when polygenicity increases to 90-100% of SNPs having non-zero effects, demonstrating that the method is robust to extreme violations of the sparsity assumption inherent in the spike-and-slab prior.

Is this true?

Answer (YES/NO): NO